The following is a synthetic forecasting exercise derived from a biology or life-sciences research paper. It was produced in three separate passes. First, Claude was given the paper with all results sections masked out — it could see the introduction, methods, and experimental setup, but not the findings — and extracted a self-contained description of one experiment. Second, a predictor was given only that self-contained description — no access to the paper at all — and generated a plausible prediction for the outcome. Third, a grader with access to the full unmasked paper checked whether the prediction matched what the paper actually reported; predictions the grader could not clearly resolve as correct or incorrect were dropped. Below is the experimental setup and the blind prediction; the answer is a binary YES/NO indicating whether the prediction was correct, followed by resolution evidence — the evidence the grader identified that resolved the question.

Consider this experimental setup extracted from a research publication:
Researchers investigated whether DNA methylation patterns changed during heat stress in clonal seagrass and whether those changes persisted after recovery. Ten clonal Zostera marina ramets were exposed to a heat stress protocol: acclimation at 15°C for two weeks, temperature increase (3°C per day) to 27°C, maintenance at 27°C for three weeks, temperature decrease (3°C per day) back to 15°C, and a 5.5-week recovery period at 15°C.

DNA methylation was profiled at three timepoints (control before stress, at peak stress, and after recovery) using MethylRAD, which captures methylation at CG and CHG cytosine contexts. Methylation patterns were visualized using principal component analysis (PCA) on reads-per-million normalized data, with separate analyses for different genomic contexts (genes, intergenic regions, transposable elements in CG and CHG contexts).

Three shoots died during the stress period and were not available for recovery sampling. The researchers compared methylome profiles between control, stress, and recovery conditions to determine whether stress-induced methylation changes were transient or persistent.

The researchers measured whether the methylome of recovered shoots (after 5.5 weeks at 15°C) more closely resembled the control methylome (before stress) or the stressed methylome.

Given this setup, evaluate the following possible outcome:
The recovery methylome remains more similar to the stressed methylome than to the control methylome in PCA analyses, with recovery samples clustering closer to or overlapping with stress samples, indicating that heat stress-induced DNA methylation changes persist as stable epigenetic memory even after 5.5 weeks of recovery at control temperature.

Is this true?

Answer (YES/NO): YES